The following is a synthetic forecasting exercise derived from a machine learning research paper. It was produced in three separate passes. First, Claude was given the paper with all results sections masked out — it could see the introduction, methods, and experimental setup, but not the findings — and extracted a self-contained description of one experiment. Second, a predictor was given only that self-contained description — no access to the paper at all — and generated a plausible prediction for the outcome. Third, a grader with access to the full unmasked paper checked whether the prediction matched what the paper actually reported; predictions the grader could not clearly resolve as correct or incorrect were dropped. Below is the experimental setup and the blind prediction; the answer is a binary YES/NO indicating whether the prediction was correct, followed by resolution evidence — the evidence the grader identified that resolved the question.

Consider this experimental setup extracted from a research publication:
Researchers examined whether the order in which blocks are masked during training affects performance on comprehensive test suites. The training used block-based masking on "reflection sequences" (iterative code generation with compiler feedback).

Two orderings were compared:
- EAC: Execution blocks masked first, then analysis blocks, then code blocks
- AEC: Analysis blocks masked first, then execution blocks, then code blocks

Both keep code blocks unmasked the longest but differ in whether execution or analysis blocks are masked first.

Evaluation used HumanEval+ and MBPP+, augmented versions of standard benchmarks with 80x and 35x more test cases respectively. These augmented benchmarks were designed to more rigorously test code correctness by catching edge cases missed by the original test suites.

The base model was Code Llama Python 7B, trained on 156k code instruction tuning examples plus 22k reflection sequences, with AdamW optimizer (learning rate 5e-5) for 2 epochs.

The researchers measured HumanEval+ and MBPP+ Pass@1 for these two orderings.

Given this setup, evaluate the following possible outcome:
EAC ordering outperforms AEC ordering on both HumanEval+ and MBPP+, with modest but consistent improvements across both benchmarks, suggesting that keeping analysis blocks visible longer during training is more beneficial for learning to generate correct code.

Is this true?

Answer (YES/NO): YES